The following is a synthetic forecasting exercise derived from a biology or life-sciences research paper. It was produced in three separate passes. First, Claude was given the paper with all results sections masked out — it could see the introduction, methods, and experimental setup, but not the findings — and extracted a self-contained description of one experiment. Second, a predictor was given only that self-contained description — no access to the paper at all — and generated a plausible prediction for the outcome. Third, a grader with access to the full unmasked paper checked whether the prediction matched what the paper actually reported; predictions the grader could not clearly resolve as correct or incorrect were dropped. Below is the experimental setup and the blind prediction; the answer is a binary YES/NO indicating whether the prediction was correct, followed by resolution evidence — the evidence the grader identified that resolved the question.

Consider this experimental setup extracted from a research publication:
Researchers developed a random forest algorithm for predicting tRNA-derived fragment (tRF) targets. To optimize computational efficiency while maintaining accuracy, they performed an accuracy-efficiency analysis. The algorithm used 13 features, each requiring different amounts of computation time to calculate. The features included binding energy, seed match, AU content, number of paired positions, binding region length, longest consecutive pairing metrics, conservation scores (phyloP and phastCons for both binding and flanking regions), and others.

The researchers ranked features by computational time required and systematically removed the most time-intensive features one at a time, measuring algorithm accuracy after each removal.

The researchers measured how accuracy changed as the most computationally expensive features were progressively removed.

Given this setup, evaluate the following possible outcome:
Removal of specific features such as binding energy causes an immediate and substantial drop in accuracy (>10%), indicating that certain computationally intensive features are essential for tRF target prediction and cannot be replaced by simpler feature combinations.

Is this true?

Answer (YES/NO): NO